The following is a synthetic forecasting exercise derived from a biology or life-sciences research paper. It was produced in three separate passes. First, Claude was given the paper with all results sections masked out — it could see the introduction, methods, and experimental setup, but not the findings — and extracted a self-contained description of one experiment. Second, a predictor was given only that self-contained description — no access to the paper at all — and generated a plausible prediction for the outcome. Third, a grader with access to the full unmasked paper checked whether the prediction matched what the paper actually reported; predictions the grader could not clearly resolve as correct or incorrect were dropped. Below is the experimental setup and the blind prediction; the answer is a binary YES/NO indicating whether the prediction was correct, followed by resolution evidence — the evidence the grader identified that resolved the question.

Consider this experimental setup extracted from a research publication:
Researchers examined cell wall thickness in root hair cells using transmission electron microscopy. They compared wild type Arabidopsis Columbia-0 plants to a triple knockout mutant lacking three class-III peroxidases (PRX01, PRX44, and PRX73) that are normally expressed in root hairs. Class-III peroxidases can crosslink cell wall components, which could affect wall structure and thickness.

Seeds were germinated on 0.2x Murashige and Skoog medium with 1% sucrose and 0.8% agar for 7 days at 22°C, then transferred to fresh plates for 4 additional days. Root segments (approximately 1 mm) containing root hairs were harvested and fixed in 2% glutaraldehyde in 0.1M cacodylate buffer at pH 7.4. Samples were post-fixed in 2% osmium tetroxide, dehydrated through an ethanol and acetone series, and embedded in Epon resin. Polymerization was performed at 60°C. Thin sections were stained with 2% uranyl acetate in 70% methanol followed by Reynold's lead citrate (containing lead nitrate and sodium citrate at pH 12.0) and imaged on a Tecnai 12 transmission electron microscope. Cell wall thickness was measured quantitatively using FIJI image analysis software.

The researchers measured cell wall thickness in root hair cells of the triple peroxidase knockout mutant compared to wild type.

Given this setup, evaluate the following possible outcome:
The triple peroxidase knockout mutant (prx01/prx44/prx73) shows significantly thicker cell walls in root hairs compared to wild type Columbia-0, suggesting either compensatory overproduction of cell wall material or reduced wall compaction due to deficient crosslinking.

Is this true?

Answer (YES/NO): NO